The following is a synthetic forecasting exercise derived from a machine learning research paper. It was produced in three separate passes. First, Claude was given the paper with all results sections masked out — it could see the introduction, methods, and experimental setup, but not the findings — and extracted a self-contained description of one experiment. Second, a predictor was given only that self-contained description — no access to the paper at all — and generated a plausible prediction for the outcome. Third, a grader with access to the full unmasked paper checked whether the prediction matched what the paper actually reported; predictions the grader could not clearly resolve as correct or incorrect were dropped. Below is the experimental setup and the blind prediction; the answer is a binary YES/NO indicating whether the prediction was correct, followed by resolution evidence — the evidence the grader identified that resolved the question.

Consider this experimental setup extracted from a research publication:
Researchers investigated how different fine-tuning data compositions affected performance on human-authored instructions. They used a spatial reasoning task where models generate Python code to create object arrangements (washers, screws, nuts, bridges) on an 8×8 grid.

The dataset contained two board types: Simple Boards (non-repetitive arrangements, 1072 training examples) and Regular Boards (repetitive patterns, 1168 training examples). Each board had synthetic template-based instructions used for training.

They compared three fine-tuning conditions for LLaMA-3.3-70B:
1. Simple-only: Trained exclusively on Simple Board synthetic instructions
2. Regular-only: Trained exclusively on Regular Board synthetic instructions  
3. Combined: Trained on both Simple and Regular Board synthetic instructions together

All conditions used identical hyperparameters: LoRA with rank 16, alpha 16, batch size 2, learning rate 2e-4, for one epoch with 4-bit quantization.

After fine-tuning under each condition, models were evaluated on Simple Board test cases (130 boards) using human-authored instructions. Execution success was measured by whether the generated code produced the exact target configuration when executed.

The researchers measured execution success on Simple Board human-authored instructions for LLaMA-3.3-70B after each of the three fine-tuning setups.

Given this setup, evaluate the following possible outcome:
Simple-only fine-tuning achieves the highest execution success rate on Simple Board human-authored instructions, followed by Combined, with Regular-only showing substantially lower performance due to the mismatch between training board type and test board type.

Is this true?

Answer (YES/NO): NO